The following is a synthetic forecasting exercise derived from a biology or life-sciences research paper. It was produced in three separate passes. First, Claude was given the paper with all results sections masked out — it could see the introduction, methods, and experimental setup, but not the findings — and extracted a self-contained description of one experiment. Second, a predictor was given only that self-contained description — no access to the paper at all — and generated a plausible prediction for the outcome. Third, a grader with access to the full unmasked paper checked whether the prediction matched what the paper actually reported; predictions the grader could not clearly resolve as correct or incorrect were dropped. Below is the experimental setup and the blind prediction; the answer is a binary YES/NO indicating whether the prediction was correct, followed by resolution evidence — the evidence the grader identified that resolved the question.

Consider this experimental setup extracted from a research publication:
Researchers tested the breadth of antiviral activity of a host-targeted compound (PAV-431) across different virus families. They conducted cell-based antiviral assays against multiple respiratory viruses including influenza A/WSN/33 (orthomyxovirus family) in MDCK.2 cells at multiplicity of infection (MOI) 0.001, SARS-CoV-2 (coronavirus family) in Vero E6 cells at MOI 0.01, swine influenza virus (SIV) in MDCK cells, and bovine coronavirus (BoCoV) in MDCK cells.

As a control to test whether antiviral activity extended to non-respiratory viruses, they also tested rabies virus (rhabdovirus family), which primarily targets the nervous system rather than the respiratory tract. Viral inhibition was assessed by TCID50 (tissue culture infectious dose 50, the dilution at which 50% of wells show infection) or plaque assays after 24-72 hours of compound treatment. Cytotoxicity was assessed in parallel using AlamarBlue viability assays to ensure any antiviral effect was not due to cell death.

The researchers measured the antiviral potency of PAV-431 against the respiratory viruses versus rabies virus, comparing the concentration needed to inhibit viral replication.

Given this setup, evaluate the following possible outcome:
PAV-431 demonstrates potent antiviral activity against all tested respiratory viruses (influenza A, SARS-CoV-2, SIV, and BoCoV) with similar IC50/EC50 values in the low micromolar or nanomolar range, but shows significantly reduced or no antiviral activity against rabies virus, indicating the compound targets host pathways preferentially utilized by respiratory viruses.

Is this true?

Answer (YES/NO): YES